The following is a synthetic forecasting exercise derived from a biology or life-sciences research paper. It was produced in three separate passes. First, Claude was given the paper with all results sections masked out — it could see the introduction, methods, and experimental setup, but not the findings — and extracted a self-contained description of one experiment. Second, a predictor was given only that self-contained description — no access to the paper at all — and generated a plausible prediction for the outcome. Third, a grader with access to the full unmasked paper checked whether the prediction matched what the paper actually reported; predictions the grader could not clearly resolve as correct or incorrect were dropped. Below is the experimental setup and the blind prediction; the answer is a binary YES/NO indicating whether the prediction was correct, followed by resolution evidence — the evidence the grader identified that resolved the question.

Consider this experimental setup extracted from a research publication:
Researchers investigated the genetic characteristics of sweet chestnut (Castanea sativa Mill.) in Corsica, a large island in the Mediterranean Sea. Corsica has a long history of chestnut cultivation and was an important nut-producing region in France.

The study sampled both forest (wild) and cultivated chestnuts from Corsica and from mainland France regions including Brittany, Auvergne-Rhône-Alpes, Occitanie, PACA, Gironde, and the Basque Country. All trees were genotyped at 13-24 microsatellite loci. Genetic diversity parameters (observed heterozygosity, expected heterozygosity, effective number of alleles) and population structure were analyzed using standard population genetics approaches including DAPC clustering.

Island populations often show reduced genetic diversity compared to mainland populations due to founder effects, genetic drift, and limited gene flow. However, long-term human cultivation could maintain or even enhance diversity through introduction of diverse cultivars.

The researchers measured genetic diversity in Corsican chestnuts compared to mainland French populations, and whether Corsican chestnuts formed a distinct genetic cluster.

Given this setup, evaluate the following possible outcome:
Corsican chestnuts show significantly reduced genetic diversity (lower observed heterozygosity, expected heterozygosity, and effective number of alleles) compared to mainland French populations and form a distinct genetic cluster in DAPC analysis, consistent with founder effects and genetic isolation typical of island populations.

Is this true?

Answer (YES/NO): NO